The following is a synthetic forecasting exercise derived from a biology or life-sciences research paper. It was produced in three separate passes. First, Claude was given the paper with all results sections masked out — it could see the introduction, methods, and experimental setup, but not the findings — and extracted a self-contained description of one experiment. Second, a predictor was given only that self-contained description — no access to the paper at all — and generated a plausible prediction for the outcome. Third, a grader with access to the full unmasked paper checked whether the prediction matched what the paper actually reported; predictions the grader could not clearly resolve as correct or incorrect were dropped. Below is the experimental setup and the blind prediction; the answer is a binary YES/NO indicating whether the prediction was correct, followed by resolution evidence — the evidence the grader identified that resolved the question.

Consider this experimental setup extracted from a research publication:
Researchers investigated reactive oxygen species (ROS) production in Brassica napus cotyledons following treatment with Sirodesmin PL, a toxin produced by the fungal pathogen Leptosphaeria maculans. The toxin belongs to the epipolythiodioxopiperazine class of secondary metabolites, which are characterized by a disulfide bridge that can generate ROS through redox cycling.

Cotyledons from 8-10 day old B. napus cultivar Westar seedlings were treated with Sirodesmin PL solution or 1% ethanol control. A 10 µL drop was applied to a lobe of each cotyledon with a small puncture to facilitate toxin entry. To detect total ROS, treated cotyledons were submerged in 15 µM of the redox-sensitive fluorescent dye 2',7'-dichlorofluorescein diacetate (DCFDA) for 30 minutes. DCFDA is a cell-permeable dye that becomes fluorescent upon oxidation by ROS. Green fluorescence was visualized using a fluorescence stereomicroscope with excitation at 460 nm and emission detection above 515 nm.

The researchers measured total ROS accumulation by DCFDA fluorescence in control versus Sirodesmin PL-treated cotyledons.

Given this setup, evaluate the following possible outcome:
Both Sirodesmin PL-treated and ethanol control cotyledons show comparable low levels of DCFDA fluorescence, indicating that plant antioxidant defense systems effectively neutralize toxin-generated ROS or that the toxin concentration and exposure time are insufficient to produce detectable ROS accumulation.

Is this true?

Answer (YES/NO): NO